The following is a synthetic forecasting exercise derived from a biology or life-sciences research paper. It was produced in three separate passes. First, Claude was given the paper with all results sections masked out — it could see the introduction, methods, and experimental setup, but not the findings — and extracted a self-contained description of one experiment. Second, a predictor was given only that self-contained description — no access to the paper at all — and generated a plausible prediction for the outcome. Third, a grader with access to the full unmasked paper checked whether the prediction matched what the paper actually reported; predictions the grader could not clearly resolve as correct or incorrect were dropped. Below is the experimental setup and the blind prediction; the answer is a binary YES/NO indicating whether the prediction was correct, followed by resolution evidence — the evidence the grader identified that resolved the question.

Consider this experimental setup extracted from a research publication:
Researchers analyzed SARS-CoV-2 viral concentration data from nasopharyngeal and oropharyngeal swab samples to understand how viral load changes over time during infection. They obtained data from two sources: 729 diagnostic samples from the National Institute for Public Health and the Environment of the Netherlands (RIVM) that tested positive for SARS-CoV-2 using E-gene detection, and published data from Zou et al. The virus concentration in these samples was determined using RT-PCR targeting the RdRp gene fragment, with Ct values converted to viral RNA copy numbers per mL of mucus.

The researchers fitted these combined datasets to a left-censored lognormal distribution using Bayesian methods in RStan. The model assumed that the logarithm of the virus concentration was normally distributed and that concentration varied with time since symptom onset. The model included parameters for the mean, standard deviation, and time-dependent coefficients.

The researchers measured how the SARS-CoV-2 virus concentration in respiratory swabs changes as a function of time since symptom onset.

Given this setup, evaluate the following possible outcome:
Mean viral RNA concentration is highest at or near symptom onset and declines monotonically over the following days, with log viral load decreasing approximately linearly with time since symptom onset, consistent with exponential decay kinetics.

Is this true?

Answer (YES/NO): YES